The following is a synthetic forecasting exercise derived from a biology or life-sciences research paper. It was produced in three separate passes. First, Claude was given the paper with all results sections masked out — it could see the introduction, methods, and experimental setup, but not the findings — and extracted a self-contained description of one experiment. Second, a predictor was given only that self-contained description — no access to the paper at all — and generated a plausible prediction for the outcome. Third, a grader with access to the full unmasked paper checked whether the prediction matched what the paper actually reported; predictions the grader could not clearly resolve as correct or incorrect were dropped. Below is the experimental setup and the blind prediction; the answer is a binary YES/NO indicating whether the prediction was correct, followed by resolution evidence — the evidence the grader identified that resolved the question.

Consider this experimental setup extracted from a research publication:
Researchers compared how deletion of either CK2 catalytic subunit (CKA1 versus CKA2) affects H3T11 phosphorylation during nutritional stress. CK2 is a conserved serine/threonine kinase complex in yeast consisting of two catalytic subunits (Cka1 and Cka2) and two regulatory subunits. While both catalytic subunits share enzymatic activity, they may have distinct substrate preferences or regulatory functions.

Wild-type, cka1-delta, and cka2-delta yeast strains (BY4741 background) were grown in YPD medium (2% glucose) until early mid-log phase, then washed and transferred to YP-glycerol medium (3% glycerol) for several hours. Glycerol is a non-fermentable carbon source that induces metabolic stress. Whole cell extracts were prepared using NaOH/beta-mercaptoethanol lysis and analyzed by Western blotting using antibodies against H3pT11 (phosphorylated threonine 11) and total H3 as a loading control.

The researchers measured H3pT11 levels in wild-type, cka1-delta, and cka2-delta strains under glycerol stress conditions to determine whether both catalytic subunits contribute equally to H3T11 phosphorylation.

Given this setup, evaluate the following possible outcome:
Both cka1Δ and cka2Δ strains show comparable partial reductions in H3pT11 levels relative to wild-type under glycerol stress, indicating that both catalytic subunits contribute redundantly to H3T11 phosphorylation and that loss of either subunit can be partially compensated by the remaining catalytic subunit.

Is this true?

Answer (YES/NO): NO